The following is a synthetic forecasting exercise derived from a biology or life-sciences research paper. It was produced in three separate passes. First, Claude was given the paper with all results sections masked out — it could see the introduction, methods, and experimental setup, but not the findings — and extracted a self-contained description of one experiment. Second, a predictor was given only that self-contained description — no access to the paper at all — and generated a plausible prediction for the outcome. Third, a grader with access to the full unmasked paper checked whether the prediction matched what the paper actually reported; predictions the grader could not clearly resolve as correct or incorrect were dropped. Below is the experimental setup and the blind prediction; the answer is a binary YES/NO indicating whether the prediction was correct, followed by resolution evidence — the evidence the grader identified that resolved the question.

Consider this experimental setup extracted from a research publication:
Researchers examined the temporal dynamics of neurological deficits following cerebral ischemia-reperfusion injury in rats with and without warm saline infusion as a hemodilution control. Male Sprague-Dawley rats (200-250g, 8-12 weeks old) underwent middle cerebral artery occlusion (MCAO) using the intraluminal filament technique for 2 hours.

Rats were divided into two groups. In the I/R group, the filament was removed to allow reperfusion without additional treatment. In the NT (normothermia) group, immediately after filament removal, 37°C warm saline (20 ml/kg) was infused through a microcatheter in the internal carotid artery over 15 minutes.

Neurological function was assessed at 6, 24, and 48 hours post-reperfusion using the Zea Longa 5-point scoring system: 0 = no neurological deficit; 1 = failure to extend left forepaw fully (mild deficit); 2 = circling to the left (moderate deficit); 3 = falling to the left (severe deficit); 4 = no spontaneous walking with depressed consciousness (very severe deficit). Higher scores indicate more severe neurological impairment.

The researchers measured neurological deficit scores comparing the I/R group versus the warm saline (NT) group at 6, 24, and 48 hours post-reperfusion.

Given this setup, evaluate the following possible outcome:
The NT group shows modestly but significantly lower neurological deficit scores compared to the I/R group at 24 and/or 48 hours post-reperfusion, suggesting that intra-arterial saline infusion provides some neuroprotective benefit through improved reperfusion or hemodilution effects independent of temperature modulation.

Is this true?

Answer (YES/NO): NO